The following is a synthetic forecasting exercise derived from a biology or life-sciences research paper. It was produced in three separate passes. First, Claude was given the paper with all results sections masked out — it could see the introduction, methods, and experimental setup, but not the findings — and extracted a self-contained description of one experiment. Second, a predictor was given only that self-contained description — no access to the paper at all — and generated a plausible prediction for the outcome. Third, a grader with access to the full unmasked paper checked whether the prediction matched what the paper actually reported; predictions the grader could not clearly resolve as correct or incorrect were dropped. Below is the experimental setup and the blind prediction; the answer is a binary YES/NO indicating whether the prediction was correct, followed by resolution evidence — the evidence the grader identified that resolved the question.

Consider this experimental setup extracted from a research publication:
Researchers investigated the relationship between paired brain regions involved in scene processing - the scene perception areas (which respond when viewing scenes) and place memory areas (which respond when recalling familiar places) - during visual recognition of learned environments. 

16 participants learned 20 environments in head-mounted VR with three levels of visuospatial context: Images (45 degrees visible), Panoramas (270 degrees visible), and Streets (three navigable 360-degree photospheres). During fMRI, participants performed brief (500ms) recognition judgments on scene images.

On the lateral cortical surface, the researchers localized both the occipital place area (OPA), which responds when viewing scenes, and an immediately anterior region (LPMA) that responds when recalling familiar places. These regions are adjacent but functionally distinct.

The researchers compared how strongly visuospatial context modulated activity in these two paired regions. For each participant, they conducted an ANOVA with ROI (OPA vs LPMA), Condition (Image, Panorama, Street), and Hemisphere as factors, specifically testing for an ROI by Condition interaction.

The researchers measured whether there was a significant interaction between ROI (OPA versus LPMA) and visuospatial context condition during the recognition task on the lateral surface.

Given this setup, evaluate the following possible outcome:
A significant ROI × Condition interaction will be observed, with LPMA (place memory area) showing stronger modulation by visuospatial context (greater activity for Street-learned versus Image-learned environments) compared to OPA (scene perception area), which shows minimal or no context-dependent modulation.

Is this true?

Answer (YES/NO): YES